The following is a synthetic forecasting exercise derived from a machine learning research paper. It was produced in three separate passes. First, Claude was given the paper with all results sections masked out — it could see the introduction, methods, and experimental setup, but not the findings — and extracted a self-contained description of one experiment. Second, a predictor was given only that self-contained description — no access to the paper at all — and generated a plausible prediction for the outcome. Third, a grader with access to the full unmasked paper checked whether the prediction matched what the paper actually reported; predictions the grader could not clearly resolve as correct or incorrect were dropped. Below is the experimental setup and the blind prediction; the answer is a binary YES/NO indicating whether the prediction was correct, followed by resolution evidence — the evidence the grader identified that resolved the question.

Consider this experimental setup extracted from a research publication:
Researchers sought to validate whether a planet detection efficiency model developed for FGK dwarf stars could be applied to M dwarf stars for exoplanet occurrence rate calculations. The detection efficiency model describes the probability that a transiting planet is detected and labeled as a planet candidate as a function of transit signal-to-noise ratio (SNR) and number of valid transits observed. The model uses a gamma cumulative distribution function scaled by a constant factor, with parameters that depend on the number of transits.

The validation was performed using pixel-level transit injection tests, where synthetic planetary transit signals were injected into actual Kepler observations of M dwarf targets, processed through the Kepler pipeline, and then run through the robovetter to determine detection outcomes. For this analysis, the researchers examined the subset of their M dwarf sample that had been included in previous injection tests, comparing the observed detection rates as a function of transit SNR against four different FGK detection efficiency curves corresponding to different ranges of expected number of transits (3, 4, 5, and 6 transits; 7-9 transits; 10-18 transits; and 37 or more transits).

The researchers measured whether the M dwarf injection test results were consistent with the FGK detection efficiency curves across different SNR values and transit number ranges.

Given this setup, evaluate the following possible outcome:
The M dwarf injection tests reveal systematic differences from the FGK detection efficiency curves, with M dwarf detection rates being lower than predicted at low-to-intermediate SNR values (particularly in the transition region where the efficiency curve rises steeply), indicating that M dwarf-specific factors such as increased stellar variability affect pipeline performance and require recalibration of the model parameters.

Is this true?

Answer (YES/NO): NO